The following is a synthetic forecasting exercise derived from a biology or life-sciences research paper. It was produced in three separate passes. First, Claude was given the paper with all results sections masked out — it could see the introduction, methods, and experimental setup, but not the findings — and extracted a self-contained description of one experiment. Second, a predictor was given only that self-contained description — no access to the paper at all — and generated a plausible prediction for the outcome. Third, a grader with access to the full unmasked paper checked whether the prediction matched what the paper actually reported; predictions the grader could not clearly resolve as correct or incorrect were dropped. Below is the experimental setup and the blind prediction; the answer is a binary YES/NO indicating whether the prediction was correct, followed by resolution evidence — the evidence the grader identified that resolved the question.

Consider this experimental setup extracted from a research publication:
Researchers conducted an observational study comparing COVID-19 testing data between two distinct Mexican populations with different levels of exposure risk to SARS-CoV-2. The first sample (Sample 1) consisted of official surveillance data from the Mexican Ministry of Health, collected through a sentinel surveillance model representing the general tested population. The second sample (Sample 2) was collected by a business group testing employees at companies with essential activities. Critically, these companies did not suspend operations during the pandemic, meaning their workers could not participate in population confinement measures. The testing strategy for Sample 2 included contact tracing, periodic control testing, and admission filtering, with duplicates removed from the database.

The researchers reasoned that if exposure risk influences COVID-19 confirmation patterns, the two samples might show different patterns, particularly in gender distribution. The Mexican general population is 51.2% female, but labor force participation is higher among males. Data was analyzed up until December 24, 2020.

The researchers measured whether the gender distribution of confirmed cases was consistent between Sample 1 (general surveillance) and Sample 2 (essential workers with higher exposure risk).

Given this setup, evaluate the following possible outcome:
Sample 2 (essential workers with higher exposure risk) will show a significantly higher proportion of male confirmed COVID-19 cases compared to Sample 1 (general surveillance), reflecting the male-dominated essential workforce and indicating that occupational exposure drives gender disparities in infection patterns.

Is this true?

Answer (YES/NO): YES